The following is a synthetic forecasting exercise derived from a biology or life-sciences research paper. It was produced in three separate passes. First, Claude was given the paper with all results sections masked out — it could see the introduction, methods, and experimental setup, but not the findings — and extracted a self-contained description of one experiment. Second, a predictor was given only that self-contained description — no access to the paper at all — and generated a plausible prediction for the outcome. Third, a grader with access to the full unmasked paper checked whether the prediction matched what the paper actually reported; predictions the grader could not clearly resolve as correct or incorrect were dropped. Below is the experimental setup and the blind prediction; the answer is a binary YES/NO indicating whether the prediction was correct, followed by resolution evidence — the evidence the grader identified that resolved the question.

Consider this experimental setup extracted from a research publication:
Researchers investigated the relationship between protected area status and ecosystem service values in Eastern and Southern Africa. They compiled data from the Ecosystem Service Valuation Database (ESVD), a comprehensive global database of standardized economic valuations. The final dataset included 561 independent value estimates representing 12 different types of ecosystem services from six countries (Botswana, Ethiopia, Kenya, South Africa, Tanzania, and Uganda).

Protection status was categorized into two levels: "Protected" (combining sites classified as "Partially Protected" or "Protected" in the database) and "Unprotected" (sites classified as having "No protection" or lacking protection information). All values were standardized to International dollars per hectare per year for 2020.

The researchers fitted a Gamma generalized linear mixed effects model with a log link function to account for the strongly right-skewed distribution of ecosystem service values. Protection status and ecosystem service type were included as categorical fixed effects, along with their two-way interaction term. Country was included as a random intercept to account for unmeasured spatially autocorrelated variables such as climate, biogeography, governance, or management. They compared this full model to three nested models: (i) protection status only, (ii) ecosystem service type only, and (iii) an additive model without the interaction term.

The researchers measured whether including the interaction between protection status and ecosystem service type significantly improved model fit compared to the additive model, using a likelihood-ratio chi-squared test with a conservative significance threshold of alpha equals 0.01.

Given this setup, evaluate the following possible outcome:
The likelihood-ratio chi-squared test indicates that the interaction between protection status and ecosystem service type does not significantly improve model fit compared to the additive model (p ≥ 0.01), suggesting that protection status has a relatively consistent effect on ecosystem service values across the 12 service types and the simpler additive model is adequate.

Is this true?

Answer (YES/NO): NO